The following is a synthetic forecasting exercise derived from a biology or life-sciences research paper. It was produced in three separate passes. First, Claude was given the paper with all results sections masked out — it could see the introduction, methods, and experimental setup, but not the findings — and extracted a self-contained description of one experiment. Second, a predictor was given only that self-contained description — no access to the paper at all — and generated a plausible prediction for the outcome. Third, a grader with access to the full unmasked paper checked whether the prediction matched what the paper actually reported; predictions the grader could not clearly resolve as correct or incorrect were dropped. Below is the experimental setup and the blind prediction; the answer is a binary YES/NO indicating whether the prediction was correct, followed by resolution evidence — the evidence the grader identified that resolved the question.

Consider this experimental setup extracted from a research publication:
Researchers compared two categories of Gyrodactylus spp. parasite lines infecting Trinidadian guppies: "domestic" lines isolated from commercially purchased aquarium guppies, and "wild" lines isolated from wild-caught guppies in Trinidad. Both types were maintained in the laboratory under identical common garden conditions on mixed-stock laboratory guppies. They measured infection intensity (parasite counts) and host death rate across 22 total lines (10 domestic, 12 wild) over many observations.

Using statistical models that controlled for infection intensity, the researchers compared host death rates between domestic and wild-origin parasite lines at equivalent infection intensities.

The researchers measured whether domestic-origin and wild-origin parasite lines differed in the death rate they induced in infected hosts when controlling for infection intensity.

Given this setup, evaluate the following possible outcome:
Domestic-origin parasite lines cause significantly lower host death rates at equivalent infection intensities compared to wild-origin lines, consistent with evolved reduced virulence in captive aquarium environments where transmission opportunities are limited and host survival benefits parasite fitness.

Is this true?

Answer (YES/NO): YES